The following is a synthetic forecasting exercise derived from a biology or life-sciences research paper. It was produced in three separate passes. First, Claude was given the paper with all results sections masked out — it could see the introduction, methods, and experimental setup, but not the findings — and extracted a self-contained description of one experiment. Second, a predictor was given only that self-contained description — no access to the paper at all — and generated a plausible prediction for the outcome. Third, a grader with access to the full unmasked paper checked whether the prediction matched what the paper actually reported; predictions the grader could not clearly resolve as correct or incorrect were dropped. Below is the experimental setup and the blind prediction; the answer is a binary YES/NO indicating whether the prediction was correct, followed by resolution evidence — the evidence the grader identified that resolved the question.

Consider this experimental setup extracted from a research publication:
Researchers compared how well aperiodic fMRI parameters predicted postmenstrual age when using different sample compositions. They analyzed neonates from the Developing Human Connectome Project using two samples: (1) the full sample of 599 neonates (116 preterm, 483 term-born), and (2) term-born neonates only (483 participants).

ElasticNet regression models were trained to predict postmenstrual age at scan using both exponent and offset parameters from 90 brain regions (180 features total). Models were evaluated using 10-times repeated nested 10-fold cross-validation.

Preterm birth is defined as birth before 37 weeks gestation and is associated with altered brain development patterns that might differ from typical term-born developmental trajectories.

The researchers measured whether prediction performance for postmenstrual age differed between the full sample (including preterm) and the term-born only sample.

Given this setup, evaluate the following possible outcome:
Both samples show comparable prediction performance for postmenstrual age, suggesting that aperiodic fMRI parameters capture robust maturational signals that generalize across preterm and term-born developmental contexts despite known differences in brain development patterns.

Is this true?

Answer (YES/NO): NO